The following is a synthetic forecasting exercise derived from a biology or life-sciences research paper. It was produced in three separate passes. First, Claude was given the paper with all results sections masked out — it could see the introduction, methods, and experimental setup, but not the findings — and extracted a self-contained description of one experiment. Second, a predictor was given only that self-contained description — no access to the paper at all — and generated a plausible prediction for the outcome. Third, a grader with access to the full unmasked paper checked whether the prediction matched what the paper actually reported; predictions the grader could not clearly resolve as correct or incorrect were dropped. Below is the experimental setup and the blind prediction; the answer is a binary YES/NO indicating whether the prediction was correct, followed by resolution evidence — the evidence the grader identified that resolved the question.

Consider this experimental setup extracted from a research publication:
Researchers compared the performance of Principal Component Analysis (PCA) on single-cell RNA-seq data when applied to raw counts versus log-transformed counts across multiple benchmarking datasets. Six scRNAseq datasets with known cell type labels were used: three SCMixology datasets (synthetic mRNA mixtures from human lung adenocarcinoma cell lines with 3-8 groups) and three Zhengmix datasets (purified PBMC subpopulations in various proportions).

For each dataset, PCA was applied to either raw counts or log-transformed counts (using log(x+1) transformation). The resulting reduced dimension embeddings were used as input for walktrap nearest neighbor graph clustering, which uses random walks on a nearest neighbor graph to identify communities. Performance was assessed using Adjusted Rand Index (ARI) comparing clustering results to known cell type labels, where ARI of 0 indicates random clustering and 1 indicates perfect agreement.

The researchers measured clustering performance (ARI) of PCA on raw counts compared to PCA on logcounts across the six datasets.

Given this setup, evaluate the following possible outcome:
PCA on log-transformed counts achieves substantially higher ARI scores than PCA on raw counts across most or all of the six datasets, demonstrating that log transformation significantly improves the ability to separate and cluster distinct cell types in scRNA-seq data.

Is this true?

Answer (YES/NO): YES